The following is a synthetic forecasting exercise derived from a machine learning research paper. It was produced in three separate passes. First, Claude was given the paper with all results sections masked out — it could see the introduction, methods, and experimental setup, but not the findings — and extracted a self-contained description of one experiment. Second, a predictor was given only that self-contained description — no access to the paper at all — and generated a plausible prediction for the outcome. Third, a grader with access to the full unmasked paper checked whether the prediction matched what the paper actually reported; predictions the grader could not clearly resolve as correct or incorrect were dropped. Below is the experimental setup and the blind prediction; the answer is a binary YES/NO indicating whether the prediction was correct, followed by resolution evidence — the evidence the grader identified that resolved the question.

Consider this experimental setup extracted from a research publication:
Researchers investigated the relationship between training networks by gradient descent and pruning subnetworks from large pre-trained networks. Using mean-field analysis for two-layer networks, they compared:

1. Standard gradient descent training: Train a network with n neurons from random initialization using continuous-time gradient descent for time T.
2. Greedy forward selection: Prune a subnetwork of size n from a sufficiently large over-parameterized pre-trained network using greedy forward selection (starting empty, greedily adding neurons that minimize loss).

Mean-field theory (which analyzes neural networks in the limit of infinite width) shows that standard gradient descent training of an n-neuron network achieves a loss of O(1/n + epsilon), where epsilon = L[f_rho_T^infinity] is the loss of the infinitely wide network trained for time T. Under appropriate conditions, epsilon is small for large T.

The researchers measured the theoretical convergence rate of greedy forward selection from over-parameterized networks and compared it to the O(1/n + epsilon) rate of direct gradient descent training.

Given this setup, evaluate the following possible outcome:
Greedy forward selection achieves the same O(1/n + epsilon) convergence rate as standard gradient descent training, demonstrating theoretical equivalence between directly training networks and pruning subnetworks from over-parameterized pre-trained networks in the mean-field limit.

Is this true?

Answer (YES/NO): NO